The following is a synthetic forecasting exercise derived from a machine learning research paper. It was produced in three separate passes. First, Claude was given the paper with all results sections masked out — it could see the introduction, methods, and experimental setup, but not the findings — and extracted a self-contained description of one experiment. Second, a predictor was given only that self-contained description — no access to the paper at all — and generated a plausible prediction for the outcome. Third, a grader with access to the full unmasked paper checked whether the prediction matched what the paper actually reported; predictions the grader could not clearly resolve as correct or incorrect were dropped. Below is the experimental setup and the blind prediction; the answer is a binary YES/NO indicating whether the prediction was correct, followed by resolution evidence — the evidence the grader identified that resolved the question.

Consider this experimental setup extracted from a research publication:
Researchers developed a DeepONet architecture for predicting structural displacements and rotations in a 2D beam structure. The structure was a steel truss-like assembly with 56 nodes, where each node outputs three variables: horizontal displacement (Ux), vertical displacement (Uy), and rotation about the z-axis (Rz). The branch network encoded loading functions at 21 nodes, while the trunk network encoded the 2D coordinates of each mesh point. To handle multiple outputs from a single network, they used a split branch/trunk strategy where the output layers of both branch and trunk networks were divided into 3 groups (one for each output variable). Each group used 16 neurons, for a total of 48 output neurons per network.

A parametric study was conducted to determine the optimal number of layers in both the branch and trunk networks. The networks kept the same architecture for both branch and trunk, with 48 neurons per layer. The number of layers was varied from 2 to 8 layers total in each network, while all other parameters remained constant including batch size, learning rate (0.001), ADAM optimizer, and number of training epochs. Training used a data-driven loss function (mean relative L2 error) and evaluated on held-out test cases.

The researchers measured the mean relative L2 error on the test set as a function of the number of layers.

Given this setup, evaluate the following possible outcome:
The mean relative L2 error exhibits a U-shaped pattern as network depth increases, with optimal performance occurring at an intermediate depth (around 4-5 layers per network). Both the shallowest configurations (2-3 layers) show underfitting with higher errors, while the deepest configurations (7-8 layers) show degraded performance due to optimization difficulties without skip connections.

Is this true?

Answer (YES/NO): NO